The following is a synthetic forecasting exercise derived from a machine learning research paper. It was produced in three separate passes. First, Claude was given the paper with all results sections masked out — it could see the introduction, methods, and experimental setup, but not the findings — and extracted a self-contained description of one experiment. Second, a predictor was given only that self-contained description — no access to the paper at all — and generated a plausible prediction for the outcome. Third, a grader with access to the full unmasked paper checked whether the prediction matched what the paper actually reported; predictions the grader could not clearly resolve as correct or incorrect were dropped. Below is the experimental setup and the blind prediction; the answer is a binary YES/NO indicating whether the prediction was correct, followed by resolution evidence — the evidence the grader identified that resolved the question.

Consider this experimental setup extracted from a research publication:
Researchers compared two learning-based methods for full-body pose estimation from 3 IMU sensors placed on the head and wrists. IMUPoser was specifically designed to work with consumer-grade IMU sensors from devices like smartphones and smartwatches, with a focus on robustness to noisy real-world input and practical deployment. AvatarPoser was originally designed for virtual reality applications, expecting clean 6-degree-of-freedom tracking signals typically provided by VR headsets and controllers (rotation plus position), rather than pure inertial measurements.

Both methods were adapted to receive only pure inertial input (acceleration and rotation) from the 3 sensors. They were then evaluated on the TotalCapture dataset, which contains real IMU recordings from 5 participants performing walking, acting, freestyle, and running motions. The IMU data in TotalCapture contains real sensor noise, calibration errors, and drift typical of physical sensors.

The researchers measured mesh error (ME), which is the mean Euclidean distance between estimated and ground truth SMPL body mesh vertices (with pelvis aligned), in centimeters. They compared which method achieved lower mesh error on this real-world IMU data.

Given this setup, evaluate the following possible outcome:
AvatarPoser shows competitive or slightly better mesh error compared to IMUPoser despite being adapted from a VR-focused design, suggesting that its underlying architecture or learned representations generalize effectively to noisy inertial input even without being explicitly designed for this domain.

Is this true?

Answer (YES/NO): NO